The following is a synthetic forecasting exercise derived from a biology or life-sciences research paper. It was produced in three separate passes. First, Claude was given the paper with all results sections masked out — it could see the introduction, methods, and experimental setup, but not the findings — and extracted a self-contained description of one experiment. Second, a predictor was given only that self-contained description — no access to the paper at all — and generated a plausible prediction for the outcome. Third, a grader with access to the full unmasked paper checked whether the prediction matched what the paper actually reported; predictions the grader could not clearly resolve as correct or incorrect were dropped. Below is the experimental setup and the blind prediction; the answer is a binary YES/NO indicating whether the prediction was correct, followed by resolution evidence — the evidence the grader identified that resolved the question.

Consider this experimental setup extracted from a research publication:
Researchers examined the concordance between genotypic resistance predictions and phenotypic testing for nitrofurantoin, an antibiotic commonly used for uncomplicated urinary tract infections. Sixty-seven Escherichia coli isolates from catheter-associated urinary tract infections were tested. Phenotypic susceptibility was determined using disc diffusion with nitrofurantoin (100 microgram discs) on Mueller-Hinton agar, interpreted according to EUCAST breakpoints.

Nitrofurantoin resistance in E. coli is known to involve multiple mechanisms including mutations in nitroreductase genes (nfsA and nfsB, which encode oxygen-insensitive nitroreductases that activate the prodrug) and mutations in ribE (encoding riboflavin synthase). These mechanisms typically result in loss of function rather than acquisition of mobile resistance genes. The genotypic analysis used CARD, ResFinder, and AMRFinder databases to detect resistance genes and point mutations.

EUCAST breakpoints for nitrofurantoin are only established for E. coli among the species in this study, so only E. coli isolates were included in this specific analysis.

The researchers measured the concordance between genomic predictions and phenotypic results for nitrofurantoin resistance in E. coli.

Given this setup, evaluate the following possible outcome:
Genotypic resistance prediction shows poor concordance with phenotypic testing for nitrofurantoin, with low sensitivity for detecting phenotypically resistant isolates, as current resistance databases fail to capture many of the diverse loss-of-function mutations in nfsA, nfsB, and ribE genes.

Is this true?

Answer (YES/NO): NO